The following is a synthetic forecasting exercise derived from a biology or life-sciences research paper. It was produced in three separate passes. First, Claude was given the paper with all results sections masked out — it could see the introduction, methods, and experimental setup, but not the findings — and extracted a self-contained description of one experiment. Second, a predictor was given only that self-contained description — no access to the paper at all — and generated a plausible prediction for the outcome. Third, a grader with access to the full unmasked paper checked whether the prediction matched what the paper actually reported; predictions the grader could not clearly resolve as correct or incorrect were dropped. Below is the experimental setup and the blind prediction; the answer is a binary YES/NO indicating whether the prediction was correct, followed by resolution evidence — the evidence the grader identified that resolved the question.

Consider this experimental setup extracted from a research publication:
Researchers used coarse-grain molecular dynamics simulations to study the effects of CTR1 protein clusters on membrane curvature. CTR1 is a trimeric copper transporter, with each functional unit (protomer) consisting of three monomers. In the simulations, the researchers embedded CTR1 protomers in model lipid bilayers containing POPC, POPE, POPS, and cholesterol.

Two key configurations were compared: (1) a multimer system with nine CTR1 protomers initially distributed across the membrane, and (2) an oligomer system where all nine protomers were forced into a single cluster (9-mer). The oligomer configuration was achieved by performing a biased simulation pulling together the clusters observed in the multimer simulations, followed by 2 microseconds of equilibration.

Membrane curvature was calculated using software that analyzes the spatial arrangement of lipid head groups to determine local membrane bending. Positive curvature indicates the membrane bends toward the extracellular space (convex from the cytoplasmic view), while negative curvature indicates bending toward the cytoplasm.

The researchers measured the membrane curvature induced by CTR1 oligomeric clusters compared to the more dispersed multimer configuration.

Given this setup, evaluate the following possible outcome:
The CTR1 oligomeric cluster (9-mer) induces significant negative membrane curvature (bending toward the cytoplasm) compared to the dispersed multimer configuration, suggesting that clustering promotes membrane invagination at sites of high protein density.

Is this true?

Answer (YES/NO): NO